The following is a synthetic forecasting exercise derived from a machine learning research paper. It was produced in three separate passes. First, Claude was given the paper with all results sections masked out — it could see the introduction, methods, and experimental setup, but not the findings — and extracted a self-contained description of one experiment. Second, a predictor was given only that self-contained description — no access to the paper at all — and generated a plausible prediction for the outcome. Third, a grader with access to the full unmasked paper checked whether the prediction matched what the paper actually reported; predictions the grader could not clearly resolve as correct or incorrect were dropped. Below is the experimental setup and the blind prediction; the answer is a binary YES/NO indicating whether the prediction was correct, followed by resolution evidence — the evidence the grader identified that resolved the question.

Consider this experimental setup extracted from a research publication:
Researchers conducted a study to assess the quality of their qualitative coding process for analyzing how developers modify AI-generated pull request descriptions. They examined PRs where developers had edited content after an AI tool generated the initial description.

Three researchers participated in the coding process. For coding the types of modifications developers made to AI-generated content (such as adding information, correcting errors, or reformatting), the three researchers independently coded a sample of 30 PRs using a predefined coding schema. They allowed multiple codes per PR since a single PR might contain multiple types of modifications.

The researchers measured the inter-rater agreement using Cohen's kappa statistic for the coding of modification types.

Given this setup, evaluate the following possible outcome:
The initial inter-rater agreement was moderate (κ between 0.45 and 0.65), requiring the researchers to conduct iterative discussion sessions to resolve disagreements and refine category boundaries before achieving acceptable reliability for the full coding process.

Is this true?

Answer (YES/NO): NO